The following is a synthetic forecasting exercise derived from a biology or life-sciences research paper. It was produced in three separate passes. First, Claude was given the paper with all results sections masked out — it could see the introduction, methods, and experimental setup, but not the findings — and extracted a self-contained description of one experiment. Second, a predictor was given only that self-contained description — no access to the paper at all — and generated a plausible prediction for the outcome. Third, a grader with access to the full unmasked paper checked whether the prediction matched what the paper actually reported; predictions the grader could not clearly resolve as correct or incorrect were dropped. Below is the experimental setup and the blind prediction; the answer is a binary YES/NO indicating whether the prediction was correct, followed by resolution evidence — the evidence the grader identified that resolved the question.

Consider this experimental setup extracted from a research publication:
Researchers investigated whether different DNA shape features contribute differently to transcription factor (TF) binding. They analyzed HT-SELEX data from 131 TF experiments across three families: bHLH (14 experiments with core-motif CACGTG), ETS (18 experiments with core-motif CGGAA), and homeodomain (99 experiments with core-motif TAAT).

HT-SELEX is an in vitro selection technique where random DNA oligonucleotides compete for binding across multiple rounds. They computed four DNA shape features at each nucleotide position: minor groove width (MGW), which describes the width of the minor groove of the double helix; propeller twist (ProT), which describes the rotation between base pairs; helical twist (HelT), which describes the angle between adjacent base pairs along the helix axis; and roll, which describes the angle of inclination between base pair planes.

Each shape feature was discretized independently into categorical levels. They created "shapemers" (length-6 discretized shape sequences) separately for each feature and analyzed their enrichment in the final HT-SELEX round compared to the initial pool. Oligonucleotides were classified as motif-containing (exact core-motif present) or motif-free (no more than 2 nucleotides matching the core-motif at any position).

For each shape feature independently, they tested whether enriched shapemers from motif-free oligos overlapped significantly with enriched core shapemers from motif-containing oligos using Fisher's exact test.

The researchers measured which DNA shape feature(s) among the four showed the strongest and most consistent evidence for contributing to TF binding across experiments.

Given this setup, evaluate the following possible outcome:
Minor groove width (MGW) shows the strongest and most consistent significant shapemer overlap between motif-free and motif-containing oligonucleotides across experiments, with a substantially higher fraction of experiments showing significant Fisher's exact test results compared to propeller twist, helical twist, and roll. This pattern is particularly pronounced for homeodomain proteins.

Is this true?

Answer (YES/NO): NO